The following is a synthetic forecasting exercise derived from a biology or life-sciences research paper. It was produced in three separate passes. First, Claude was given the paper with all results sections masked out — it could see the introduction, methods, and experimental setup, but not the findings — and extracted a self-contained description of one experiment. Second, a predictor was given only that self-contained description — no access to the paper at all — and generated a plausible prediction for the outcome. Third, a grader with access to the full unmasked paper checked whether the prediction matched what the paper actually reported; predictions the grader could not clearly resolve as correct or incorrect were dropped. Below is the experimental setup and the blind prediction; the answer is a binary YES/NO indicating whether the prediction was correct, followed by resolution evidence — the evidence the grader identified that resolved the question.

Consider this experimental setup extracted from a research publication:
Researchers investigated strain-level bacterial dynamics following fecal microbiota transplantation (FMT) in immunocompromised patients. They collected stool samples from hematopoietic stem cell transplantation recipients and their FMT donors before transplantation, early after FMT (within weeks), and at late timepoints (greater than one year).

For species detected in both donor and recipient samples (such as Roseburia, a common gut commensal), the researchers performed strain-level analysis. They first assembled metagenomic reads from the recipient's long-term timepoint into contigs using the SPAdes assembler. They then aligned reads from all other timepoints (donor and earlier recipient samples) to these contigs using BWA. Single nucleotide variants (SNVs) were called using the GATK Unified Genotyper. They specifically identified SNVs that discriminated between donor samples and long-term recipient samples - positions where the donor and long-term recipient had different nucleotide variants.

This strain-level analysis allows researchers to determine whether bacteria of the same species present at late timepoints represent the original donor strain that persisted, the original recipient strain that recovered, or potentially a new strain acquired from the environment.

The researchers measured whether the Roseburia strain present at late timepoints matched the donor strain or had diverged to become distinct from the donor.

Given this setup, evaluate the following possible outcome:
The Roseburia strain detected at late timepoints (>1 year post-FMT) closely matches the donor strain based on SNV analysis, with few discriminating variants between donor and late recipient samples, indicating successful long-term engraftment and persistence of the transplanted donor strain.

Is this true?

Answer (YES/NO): NO